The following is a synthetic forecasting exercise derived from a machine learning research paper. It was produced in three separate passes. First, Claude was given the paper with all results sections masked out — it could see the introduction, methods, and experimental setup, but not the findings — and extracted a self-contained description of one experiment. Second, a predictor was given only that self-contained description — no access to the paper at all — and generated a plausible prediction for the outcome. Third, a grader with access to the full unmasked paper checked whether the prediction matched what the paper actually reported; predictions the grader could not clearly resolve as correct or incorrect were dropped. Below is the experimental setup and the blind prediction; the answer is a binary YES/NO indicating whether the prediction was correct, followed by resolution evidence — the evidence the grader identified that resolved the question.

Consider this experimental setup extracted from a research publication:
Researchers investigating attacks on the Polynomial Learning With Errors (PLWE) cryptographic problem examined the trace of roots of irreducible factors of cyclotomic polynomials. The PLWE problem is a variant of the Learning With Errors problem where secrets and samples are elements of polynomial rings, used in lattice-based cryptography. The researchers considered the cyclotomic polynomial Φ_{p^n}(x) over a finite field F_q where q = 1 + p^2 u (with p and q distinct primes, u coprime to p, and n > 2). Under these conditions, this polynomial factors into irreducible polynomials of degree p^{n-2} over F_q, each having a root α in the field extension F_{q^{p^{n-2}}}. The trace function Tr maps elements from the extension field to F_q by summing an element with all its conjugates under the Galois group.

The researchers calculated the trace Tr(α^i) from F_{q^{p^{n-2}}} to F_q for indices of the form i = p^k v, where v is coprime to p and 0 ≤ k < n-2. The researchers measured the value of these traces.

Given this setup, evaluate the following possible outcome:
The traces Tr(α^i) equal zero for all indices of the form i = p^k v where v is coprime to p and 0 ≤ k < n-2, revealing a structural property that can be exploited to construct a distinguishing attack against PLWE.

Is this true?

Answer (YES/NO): YES